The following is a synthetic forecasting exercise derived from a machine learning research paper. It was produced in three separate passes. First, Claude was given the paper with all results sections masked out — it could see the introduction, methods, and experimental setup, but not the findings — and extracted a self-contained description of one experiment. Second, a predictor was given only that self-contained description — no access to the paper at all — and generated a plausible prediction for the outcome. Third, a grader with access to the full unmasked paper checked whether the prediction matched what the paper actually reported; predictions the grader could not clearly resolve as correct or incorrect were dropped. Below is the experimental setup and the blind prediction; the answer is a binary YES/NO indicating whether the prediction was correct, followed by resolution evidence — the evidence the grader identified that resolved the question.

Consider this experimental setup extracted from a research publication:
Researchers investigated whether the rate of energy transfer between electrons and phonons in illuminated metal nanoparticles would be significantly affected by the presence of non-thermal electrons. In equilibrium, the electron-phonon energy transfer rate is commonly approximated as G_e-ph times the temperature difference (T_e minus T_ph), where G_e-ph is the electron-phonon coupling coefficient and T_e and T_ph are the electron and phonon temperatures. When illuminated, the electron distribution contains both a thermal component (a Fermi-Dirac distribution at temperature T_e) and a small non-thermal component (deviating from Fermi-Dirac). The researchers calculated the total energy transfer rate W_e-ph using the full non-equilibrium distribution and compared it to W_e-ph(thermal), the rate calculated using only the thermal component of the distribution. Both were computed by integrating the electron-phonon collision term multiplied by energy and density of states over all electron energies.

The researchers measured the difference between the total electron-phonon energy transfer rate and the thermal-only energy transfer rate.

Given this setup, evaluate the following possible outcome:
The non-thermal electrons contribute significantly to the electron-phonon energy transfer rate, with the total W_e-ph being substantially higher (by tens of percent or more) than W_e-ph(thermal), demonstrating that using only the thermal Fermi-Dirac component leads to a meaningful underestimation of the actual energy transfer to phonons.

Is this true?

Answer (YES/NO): NO